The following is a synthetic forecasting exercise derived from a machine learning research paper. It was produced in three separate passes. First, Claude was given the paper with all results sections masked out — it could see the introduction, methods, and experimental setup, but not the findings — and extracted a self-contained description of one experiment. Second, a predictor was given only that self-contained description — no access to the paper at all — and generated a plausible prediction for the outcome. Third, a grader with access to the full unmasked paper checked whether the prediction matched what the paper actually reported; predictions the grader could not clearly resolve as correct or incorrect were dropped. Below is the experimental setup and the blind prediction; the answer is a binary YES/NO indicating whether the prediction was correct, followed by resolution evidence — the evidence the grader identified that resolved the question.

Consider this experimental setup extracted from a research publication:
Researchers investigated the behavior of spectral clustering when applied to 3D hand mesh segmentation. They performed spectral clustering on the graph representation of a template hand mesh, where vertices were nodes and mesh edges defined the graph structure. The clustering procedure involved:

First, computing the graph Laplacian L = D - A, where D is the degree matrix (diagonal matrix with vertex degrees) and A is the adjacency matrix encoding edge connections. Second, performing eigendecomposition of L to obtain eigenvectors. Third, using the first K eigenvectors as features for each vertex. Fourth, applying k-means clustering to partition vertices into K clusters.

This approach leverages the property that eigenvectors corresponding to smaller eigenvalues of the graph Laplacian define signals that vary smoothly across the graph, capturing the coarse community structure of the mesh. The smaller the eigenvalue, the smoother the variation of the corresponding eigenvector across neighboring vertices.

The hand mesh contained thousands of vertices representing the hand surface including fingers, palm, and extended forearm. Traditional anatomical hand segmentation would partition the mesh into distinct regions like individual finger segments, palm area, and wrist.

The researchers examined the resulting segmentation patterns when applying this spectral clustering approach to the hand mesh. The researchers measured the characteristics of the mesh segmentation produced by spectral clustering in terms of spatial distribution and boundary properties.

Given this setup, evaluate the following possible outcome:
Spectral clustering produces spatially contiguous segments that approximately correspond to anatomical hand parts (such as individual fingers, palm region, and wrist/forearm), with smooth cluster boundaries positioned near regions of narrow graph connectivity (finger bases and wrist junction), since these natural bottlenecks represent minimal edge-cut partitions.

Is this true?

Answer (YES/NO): NO